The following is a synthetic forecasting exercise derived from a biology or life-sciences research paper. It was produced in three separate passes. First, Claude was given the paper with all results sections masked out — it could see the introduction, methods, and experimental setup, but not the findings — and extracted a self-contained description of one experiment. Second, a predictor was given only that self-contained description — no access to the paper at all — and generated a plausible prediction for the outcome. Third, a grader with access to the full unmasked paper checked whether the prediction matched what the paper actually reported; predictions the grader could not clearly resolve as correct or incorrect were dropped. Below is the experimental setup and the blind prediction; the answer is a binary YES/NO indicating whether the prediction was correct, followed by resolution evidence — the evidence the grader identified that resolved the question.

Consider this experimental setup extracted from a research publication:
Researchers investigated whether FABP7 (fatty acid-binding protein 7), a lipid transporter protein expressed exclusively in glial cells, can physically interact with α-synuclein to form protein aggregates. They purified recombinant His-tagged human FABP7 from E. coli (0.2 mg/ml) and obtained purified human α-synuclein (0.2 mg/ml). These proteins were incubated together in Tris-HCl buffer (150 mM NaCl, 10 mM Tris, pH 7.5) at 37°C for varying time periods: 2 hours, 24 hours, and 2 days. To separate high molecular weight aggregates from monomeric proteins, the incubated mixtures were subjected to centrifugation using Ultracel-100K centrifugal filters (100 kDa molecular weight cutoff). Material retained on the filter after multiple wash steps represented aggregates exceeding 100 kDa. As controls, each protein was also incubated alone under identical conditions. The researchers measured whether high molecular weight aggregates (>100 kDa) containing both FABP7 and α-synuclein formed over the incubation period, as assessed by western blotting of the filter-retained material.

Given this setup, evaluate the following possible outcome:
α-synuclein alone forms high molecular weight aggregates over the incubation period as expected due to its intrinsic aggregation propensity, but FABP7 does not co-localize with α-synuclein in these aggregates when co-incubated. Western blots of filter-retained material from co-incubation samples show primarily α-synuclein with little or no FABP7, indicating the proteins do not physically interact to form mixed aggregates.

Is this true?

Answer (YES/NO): NO